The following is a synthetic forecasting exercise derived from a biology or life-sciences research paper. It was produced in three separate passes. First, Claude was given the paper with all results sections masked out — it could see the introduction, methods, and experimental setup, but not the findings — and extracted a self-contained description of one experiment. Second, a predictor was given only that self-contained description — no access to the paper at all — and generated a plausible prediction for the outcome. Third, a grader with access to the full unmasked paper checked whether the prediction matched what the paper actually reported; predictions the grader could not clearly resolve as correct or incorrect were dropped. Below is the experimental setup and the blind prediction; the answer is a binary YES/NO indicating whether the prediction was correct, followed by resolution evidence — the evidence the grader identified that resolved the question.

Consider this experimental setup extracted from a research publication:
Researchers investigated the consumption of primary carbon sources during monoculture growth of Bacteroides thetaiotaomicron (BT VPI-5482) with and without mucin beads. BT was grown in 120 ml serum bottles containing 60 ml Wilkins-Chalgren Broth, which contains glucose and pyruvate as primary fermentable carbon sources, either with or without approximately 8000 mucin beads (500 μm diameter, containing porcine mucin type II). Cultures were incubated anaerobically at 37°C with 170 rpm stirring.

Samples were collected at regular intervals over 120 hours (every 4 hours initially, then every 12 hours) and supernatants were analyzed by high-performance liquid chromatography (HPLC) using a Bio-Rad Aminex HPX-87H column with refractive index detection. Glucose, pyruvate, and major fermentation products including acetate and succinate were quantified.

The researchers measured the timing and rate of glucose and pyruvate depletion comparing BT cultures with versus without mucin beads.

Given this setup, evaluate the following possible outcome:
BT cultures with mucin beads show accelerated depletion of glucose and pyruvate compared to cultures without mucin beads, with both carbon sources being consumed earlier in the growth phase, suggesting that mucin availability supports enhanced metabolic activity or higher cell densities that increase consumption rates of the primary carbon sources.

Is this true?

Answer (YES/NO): NO